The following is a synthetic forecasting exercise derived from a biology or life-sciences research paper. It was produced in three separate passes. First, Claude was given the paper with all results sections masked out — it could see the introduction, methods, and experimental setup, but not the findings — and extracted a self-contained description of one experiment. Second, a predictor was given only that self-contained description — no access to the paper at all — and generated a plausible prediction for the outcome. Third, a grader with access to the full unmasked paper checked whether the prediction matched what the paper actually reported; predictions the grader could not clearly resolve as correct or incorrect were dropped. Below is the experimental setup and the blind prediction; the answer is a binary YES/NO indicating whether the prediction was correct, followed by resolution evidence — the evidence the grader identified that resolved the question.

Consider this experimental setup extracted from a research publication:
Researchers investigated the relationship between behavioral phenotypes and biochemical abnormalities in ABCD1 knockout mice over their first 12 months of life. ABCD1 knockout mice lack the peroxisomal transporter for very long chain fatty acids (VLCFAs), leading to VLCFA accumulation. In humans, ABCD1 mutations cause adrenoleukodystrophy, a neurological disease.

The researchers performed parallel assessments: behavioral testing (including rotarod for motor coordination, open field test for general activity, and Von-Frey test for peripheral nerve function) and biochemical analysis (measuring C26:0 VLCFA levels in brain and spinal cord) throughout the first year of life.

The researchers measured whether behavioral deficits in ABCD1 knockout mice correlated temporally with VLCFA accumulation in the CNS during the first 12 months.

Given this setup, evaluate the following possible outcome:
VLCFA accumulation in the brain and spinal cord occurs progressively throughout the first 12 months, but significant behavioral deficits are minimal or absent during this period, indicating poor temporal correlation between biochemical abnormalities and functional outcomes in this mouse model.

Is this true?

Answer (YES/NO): YES